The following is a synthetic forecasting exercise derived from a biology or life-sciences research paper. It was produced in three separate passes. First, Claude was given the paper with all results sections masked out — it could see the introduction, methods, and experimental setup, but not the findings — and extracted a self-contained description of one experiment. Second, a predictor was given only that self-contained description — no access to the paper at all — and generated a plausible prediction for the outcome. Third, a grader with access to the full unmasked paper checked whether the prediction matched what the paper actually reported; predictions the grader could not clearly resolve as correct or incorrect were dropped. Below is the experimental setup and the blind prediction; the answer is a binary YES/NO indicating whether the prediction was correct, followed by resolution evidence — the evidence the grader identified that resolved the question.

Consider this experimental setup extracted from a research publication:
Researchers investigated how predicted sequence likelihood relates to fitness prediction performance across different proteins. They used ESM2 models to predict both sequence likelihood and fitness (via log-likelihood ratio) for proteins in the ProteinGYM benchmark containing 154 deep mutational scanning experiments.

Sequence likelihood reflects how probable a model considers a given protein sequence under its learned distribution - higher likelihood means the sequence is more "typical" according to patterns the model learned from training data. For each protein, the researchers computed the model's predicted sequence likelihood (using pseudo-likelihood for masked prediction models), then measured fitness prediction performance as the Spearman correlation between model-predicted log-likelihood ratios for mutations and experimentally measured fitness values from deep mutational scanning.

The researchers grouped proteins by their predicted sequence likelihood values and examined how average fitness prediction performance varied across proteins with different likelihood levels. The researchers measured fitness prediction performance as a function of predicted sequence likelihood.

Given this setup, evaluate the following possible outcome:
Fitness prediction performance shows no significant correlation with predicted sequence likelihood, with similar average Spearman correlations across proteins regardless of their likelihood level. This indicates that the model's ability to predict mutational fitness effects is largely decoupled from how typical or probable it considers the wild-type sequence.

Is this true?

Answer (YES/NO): NO